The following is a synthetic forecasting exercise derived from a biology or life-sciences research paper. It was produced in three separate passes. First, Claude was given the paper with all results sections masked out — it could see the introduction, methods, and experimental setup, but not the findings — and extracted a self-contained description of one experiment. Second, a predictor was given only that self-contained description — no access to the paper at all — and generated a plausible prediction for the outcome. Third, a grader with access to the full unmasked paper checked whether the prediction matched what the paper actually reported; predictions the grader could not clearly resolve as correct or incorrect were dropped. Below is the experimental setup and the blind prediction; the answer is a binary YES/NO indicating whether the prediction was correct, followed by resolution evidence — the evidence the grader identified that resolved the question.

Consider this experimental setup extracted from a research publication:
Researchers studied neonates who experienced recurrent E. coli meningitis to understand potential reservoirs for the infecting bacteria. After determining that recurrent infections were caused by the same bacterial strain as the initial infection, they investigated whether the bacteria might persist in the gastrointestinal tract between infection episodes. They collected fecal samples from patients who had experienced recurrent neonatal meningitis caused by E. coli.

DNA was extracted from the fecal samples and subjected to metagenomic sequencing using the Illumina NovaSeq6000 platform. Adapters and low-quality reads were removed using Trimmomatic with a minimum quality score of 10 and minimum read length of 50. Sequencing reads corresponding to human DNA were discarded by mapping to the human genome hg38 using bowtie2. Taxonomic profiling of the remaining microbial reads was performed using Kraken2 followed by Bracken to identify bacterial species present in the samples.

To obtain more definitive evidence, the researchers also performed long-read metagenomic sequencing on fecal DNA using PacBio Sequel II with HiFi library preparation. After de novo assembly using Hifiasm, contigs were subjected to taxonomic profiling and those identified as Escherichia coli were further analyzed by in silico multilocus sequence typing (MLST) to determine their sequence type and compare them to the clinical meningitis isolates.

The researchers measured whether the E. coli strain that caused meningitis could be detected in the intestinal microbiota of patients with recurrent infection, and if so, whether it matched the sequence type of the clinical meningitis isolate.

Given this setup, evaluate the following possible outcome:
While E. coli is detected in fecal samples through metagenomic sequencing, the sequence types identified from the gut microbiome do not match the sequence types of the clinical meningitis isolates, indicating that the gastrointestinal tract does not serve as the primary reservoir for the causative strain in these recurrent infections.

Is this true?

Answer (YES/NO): NO